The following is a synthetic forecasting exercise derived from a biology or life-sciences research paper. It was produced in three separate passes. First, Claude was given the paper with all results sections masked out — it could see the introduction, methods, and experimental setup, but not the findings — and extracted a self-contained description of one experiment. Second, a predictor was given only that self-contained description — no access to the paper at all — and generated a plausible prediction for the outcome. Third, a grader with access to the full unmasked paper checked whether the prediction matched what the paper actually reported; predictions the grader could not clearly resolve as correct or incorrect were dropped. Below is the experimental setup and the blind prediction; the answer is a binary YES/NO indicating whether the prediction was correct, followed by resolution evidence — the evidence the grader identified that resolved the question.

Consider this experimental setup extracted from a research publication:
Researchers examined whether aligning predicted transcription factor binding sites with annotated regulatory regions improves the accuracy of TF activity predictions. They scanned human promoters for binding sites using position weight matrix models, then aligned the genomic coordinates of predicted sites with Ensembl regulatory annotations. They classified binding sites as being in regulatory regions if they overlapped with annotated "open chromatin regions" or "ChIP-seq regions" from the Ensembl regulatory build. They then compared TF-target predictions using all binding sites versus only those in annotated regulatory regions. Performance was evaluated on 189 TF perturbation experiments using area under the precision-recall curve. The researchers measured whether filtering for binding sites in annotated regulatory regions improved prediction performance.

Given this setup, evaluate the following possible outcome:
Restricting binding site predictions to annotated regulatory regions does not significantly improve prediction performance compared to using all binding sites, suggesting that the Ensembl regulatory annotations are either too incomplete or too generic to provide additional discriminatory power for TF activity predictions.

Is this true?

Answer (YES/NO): NO